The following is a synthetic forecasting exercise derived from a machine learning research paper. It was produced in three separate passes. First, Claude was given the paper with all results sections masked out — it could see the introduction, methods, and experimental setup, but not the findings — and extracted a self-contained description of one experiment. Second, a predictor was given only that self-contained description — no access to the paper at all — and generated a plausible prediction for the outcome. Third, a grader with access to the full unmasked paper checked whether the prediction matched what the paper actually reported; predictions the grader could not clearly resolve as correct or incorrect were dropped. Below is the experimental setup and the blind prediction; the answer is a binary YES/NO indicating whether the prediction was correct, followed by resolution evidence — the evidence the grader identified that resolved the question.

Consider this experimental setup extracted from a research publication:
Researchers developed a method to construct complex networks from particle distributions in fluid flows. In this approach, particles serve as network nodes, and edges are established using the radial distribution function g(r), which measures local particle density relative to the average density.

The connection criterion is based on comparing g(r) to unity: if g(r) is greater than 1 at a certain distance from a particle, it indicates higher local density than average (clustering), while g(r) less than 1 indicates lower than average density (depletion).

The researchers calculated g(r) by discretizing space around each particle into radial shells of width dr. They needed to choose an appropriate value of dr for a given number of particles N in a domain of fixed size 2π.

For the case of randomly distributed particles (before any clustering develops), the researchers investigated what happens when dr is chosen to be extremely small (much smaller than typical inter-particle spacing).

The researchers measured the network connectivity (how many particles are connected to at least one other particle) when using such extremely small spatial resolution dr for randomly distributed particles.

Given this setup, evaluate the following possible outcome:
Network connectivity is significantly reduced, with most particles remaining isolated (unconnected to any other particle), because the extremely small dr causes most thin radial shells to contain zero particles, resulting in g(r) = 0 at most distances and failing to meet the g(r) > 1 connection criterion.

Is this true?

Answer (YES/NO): YES